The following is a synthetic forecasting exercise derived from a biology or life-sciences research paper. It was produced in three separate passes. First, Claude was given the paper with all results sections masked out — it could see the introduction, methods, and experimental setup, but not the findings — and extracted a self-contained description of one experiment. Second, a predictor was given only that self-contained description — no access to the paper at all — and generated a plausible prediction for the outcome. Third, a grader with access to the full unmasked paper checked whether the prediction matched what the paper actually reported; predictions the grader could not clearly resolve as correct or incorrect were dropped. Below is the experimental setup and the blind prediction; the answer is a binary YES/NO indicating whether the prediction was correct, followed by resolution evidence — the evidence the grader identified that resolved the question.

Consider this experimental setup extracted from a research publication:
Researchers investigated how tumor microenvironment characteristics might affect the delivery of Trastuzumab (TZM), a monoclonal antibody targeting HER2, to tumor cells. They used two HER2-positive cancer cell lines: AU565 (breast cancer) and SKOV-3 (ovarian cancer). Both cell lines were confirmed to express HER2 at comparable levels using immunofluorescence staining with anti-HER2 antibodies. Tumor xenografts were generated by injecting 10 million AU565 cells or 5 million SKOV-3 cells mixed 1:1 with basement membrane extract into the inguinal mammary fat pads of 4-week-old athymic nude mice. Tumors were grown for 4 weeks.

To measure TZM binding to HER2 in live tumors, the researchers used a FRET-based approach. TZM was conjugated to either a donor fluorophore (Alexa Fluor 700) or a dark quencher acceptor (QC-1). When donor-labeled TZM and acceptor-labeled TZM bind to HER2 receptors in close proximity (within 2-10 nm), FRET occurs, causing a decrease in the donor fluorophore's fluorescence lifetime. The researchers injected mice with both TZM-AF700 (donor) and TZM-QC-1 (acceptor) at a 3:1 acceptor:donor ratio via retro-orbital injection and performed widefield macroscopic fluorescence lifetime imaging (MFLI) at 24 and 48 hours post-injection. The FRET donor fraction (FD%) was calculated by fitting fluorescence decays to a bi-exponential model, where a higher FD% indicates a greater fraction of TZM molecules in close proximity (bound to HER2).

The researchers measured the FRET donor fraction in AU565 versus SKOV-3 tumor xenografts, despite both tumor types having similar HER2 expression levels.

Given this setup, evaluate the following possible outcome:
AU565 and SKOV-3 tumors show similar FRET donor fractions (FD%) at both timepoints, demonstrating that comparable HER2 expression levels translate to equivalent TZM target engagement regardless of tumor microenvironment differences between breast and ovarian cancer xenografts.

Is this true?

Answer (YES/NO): NO